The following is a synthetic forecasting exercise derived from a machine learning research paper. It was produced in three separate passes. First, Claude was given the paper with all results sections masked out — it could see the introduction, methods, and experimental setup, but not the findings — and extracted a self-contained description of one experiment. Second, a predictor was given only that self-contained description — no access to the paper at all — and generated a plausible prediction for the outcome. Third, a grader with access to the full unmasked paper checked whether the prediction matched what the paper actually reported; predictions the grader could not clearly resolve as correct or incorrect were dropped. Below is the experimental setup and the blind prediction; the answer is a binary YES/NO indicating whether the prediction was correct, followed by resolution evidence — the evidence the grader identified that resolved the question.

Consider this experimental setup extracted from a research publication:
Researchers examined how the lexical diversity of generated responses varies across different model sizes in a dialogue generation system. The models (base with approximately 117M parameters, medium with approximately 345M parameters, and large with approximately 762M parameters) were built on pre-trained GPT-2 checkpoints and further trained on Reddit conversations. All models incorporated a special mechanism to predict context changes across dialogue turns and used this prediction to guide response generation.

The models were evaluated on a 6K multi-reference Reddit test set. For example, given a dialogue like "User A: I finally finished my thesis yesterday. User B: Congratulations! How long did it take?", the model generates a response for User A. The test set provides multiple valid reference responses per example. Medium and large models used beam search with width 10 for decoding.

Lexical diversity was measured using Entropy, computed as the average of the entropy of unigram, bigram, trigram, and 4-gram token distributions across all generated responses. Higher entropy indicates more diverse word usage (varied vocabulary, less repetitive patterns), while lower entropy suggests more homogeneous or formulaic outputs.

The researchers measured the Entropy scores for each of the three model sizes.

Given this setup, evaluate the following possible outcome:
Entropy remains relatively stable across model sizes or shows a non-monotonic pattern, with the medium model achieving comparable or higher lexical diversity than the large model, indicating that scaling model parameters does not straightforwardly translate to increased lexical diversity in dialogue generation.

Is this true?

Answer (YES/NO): YES